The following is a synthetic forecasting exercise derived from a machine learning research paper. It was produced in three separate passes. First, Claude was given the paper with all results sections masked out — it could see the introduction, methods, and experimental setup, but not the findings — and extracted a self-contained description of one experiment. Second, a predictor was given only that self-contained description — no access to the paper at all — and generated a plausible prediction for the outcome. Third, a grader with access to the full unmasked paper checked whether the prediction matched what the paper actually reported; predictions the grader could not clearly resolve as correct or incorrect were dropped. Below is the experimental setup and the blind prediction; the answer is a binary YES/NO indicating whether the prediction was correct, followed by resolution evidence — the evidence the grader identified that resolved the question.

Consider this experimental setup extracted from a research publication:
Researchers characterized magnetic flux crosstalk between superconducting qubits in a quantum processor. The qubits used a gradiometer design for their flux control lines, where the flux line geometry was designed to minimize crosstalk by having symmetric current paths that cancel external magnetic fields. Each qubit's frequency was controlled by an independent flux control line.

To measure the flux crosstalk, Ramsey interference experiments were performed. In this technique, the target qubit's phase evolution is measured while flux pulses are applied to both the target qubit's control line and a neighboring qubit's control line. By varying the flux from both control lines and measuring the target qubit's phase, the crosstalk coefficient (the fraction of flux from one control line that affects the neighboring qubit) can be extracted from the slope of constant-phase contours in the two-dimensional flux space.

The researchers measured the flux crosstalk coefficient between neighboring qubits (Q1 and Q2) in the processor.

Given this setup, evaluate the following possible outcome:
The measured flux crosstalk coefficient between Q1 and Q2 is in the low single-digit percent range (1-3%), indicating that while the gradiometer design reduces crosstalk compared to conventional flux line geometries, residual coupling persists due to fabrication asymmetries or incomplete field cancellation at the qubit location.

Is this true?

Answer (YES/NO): YES